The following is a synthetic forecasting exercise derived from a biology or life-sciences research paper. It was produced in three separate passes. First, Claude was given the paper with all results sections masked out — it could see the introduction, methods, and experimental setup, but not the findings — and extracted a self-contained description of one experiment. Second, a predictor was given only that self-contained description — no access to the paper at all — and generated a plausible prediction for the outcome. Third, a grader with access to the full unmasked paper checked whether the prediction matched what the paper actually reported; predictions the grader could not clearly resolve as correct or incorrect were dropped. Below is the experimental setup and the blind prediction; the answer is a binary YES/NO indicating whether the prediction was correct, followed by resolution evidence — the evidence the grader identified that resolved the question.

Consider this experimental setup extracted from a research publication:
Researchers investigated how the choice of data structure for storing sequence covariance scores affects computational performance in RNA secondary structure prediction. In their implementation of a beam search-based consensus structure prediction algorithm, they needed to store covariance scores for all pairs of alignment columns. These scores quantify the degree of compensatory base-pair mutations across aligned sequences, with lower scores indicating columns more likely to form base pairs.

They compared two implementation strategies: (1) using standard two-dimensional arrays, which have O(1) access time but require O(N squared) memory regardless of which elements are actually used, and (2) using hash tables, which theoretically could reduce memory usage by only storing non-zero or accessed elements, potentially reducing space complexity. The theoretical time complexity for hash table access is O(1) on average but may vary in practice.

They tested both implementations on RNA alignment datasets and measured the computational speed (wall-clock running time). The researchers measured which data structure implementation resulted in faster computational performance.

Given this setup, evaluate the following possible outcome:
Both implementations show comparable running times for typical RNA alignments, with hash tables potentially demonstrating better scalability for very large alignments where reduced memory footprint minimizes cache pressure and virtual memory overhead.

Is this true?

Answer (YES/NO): NO